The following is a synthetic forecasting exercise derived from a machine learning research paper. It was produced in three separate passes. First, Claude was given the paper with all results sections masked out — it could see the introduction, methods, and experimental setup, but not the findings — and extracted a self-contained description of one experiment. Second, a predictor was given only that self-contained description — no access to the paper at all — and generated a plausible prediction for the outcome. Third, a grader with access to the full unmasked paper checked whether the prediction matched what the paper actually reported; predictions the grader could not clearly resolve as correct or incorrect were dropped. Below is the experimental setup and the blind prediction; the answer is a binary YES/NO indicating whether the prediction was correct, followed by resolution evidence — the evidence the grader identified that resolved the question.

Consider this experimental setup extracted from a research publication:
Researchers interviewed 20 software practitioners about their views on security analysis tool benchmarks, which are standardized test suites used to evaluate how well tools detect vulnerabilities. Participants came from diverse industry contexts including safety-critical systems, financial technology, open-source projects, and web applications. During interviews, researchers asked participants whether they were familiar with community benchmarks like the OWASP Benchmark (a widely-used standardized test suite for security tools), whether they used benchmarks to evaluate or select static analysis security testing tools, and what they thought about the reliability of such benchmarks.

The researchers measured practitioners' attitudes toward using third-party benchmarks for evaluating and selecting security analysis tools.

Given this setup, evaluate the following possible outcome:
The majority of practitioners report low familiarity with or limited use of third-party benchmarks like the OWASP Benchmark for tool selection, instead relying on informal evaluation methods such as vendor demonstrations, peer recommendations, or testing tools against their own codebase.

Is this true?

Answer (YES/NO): YES